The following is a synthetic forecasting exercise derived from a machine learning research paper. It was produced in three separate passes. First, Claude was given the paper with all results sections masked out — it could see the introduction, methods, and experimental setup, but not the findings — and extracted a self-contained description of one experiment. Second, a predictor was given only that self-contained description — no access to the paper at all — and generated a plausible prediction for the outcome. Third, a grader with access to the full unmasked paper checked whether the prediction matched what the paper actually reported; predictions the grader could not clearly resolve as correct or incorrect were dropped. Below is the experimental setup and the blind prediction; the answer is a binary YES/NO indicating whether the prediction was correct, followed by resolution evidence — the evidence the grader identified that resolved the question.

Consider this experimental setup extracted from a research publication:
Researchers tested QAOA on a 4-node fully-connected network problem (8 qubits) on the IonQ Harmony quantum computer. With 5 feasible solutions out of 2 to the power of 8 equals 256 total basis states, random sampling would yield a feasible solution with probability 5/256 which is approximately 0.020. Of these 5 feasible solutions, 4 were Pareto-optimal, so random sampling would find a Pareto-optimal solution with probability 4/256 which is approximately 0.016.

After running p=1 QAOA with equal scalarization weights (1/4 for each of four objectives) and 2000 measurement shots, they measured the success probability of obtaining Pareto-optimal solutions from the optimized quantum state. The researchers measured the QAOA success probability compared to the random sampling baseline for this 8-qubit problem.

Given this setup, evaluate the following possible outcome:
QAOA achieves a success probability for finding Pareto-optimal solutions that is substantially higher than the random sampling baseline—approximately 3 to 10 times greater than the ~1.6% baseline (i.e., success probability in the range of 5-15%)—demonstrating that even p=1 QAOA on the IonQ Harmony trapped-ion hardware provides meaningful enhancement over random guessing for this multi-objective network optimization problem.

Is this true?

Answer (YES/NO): NO